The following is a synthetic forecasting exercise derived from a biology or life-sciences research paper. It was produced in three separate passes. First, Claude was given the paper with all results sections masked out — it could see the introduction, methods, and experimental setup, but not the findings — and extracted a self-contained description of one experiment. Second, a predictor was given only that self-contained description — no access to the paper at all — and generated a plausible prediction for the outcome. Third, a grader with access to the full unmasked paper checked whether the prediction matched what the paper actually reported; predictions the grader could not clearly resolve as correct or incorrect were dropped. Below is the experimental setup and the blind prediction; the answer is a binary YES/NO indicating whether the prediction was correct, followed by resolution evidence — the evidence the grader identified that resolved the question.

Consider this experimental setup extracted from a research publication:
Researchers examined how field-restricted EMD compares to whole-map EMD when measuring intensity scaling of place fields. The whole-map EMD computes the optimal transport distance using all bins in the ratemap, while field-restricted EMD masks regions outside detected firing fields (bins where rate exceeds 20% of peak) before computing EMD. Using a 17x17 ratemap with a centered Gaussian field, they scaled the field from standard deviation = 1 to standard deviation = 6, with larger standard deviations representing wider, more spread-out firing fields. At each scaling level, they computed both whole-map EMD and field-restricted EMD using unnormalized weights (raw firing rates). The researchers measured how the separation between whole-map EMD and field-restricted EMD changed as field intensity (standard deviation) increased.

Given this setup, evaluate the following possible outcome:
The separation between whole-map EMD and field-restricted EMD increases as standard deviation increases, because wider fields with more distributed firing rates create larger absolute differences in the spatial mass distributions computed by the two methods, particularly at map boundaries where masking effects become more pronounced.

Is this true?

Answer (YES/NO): YES